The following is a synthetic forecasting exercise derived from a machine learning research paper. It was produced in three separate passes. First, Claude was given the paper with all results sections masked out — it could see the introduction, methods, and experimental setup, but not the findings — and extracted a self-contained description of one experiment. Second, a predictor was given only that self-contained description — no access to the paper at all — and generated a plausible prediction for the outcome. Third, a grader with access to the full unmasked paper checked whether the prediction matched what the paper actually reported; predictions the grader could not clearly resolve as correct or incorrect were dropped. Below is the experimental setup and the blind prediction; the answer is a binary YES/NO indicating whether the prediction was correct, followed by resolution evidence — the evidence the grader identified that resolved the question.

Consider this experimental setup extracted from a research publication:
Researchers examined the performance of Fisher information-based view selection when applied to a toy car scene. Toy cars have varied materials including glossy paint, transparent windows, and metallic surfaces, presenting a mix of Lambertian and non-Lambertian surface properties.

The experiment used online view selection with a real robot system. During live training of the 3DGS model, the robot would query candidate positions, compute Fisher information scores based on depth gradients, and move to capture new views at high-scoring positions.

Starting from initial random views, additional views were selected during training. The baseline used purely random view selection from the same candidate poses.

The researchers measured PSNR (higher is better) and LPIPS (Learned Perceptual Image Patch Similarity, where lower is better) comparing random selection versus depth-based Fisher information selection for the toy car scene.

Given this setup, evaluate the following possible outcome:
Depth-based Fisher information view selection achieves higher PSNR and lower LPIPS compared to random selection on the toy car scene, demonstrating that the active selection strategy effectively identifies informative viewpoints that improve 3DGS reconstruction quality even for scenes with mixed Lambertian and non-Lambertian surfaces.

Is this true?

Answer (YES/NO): YES